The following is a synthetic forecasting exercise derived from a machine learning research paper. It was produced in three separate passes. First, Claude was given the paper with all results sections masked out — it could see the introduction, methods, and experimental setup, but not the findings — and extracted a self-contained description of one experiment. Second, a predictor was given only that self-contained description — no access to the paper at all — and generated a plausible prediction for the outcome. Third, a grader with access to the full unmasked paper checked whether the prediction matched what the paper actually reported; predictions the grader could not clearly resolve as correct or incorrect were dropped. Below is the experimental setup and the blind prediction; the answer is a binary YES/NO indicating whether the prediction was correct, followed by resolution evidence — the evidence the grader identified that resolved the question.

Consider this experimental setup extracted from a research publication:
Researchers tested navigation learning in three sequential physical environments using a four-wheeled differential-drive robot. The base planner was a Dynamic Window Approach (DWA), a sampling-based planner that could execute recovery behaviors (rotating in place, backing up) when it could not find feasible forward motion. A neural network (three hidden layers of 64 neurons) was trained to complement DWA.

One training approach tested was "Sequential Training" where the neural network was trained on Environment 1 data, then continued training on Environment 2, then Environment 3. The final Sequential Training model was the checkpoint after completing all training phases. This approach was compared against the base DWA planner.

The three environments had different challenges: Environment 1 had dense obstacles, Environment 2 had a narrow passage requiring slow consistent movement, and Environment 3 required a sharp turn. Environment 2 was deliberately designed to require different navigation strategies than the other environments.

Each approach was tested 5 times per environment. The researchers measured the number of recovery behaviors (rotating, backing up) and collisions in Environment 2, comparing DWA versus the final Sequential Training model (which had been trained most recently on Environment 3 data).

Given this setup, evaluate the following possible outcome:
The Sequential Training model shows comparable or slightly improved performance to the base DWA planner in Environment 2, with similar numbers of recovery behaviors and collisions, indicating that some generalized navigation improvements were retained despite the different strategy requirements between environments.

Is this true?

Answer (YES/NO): NO